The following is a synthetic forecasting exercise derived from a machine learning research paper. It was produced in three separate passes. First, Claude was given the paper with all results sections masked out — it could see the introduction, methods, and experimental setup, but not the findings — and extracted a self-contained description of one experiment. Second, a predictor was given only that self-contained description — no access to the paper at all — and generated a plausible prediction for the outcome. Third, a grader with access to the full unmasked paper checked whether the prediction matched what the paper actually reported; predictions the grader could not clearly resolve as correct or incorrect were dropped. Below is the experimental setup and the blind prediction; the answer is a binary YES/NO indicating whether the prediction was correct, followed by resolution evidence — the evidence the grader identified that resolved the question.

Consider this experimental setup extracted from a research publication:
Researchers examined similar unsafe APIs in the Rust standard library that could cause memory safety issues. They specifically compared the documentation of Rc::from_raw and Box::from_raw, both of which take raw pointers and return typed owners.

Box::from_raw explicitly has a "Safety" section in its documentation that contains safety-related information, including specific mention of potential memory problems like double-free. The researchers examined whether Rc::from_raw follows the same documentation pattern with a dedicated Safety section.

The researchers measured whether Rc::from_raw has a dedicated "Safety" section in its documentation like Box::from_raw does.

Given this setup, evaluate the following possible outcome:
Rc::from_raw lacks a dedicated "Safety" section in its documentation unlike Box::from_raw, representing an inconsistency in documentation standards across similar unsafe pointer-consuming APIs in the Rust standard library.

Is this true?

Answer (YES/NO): YES